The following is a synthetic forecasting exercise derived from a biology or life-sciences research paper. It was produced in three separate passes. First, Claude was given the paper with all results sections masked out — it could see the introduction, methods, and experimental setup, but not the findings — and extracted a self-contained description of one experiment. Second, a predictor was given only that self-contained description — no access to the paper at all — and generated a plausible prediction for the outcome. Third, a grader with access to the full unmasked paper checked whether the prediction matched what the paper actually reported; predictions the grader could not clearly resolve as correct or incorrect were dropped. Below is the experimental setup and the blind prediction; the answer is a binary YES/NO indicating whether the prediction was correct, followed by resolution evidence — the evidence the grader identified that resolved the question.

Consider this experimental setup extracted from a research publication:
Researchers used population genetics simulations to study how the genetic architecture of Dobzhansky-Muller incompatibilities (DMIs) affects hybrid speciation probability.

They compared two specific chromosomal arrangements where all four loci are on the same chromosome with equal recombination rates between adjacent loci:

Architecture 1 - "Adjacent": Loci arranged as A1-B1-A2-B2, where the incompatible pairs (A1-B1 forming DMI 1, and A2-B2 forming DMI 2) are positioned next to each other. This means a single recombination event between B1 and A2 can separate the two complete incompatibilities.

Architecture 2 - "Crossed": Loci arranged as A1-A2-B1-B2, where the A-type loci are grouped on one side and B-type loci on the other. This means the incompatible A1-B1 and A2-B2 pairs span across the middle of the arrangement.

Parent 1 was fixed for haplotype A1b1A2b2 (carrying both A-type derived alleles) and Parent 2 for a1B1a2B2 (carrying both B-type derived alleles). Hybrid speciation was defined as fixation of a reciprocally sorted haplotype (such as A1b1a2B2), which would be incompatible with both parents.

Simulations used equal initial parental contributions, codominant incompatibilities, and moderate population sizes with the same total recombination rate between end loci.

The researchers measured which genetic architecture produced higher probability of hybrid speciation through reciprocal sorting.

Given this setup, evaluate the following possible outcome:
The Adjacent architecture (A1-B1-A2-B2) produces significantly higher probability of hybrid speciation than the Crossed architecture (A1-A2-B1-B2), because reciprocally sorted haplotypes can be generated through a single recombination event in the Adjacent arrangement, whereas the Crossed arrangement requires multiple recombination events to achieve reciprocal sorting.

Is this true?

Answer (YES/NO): NO